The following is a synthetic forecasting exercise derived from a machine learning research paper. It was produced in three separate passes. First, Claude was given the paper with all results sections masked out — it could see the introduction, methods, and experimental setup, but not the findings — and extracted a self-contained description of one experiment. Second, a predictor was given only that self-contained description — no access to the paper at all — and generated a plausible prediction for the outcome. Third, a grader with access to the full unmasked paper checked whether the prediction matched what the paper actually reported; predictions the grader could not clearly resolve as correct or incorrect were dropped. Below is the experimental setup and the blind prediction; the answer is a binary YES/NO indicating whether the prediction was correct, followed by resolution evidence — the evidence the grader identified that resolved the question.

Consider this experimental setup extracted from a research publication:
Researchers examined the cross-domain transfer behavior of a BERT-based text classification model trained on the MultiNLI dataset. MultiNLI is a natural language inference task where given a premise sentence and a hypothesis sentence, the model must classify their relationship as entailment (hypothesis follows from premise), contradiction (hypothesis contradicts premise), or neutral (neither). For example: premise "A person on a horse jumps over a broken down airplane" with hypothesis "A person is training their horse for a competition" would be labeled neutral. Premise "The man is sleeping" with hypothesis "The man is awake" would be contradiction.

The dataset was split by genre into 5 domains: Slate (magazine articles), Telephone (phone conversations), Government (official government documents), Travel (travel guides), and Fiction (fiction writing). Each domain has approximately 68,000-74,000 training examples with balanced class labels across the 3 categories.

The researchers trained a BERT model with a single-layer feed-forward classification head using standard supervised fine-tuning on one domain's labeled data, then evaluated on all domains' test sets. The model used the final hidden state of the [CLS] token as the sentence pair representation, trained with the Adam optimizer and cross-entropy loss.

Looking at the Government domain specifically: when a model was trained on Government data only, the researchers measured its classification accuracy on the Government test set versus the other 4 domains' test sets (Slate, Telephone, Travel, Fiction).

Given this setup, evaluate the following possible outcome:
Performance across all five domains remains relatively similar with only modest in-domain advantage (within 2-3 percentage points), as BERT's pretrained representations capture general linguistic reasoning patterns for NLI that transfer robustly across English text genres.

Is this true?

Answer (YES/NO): NO